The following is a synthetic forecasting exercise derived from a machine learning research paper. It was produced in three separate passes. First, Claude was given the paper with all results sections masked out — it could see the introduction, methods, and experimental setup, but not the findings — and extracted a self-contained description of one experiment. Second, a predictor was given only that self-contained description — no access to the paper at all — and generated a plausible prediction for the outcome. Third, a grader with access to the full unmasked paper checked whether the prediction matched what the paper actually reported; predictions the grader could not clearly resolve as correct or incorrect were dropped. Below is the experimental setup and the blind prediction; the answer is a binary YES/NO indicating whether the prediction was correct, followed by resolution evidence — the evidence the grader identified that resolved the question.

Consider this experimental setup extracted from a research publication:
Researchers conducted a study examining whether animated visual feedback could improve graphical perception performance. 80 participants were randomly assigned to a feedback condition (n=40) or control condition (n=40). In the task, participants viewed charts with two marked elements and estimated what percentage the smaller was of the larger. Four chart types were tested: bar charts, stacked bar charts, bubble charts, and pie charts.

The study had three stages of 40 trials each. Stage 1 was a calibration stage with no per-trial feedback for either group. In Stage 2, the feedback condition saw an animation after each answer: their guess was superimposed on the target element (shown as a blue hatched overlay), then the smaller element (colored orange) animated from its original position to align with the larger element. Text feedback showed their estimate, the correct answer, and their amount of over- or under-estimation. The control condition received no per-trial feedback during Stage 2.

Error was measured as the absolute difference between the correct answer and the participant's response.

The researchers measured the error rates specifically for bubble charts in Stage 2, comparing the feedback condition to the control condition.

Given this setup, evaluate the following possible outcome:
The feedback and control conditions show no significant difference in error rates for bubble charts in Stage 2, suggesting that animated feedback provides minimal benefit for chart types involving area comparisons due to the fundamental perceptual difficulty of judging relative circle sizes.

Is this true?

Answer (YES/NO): NO